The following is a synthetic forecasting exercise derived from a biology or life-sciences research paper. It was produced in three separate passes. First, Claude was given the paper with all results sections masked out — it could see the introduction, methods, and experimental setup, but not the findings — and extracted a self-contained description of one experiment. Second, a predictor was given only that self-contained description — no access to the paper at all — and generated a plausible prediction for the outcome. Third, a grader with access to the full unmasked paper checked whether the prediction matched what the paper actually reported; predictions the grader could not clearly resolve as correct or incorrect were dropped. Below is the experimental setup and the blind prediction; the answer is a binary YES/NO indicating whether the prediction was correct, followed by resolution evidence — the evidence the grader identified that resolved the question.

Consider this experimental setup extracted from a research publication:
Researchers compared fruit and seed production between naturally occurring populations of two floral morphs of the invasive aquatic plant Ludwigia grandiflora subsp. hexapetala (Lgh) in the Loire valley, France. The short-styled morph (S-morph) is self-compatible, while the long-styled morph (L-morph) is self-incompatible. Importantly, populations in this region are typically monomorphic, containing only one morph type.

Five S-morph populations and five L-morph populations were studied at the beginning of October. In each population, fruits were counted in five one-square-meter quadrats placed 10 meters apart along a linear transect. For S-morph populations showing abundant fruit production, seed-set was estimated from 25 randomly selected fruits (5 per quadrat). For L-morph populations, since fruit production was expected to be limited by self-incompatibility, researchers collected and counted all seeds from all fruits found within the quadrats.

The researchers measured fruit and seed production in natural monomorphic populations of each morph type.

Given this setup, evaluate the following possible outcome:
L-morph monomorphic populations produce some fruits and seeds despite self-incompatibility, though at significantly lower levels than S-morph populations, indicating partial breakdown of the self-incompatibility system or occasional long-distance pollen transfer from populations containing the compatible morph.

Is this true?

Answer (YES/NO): YES